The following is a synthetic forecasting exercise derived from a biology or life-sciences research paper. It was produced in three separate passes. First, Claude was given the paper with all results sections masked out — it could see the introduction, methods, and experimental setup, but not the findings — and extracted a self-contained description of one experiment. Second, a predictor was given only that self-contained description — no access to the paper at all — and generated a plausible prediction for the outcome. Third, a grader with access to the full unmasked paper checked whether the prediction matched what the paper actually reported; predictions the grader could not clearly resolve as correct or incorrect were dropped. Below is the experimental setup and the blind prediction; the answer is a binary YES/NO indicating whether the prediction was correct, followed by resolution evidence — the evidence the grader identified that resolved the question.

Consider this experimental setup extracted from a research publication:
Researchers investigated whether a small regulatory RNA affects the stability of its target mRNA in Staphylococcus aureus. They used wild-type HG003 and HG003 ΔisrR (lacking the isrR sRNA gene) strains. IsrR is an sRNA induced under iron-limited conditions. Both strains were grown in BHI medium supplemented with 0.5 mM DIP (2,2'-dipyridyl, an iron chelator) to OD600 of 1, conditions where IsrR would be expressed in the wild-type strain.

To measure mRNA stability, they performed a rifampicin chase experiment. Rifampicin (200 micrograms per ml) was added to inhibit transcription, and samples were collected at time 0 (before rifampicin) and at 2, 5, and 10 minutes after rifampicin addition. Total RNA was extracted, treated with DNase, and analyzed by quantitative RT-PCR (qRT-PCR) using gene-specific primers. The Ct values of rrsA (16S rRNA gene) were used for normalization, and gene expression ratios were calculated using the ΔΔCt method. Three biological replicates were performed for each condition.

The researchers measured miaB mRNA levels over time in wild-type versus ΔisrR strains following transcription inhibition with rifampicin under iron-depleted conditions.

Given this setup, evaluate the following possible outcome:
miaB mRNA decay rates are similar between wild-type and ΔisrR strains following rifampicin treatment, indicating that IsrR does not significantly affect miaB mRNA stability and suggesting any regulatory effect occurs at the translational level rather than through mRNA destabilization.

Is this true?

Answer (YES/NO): YES